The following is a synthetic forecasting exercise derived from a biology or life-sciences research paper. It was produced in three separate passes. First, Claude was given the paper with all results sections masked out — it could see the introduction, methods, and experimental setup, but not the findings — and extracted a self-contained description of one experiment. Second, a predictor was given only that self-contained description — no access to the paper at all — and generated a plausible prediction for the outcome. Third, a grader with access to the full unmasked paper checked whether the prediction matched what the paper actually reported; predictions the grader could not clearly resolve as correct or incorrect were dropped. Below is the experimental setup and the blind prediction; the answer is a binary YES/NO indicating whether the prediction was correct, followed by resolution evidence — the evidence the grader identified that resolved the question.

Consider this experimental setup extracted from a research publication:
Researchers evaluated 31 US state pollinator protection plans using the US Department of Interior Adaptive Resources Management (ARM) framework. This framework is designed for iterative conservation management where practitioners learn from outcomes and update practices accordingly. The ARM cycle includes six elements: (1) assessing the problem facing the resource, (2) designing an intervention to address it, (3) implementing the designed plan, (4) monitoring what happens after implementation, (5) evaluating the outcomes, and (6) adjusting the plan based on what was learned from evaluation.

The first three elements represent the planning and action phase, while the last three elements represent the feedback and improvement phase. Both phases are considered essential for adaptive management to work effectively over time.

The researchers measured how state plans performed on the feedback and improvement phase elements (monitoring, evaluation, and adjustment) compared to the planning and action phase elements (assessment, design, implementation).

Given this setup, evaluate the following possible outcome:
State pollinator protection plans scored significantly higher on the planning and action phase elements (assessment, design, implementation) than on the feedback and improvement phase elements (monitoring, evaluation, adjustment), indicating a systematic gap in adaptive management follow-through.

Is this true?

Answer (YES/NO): YES